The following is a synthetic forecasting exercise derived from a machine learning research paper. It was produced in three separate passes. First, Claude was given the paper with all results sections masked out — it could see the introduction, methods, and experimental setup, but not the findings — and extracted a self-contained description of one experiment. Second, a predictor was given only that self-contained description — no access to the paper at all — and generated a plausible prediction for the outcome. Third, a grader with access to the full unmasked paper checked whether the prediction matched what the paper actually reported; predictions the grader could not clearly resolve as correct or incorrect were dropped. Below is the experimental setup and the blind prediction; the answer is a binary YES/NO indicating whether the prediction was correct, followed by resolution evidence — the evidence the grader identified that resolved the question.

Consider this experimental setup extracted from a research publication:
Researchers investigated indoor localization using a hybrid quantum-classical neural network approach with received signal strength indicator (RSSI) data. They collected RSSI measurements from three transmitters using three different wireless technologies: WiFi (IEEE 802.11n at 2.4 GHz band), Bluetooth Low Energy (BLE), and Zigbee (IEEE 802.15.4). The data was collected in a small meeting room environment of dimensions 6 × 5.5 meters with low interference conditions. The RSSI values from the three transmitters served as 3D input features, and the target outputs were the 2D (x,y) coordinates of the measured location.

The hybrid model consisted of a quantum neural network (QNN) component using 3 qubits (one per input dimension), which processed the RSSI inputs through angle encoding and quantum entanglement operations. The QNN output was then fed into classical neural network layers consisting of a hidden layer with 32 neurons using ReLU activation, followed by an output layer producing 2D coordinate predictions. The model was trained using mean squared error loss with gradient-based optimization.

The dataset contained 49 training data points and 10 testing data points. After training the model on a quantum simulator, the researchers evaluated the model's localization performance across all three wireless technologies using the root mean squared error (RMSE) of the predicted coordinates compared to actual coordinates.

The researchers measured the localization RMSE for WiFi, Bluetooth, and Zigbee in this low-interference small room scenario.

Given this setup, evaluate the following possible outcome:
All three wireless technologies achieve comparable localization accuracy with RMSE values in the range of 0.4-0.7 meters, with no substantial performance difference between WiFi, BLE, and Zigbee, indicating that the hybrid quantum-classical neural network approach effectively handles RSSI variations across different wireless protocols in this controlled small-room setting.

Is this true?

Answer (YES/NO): NO